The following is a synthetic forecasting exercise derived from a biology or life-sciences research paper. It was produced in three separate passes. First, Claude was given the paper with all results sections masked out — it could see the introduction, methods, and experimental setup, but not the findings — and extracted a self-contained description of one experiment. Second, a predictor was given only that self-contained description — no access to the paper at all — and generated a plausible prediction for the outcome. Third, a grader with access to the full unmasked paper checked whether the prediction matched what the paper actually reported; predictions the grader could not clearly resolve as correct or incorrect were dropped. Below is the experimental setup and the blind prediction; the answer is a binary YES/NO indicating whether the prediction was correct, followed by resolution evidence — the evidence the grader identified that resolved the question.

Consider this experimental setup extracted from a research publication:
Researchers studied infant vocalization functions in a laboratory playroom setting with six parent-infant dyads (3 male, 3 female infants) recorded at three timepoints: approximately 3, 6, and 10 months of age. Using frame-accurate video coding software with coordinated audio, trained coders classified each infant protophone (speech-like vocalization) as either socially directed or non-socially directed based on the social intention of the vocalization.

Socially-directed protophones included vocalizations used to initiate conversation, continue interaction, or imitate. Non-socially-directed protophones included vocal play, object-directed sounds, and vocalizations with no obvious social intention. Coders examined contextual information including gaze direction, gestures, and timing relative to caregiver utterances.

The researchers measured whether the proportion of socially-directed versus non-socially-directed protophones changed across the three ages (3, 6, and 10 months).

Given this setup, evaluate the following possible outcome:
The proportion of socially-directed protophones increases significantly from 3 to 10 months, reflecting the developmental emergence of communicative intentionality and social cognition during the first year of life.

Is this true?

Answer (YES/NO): NO